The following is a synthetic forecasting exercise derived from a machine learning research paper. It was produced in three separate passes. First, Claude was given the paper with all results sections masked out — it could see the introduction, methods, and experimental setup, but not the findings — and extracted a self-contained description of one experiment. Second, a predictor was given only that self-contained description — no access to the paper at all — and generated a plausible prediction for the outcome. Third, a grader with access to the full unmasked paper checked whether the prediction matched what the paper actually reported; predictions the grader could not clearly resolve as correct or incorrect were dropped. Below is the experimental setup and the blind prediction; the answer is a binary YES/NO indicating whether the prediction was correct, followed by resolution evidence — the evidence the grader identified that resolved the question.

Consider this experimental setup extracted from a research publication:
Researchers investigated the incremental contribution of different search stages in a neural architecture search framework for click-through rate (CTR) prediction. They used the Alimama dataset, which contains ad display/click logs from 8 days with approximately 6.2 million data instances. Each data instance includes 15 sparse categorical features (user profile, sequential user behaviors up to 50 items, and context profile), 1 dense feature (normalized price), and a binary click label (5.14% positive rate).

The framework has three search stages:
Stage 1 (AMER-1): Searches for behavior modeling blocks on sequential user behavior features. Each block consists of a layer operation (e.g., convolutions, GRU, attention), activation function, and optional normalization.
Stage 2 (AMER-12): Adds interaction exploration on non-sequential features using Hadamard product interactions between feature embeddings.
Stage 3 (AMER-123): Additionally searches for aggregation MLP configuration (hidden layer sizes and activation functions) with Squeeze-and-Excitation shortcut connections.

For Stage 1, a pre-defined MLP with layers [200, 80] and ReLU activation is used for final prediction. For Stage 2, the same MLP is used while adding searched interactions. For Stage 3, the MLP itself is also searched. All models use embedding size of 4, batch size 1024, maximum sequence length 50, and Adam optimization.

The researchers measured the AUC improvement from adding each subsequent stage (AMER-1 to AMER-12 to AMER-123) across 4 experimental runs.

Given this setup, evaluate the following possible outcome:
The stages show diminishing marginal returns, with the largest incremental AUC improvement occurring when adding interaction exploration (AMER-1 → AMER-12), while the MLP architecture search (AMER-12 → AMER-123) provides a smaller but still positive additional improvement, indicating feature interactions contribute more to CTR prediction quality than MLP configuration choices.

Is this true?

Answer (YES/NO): NO